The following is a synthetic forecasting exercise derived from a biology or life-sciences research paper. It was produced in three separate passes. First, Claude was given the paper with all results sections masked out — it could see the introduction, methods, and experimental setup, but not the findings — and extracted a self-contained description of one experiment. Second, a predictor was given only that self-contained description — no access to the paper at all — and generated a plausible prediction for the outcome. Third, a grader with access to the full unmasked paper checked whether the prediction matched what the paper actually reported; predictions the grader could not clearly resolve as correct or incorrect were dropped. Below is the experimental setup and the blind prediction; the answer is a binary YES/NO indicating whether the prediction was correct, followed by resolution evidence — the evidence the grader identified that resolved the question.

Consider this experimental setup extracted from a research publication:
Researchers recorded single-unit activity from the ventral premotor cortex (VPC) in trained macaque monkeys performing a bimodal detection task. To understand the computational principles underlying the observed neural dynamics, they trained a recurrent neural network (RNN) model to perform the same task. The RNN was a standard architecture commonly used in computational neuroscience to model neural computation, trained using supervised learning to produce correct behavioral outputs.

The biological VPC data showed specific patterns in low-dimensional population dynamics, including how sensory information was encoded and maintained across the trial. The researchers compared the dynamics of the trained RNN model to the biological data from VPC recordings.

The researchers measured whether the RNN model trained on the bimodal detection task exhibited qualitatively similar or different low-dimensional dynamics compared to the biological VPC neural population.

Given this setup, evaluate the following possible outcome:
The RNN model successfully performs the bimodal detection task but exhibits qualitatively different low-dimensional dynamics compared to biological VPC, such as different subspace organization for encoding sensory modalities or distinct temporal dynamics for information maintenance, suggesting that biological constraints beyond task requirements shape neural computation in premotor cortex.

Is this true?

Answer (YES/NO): NO